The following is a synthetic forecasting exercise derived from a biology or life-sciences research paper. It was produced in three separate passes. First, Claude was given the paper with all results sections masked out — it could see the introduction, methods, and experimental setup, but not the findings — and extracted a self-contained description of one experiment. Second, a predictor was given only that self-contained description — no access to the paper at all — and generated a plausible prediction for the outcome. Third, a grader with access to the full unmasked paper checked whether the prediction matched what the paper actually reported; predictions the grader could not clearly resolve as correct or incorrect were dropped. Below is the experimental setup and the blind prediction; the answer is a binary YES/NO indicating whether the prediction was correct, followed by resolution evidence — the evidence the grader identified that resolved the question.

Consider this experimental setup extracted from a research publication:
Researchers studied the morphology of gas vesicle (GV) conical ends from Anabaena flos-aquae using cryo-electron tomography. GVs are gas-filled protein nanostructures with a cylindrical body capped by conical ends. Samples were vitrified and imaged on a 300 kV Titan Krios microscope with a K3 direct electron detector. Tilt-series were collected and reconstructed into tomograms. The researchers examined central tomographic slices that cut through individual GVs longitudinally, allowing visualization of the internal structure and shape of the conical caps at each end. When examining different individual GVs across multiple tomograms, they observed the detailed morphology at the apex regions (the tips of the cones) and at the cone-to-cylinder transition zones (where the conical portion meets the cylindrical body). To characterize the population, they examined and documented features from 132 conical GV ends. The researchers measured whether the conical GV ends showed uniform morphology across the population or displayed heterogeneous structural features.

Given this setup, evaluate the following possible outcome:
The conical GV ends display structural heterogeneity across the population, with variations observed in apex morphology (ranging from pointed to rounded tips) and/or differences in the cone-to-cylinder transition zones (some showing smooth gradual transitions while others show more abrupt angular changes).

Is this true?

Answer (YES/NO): YES